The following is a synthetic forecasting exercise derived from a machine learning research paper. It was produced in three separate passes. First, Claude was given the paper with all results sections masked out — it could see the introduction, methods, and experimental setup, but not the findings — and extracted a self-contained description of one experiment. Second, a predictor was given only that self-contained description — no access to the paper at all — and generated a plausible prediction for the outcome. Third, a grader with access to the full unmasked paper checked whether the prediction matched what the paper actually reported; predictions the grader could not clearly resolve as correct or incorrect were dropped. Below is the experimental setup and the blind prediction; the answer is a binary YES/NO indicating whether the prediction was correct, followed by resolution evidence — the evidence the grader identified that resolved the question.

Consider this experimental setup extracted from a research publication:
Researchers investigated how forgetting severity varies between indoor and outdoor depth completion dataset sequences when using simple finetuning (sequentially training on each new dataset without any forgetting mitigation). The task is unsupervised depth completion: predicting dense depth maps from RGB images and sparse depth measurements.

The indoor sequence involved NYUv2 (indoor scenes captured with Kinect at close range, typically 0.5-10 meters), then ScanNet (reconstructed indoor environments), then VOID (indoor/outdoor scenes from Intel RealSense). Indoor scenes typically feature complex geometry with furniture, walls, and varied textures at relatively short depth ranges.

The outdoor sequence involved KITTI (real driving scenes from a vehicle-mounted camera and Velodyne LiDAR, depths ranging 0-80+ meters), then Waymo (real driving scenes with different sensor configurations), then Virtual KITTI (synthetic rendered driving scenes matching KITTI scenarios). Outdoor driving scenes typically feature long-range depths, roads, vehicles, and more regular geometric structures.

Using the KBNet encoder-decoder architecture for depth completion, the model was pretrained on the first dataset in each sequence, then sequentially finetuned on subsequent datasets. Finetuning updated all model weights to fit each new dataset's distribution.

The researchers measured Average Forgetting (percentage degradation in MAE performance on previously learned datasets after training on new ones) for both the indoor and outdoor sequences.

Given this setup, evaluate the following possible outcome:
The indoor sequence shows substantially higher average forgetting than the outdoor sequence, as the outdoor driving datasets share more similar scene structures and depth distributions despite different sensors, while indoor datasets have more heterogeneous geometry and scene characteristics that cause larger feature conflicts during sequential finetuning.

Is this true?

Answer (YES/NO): NO